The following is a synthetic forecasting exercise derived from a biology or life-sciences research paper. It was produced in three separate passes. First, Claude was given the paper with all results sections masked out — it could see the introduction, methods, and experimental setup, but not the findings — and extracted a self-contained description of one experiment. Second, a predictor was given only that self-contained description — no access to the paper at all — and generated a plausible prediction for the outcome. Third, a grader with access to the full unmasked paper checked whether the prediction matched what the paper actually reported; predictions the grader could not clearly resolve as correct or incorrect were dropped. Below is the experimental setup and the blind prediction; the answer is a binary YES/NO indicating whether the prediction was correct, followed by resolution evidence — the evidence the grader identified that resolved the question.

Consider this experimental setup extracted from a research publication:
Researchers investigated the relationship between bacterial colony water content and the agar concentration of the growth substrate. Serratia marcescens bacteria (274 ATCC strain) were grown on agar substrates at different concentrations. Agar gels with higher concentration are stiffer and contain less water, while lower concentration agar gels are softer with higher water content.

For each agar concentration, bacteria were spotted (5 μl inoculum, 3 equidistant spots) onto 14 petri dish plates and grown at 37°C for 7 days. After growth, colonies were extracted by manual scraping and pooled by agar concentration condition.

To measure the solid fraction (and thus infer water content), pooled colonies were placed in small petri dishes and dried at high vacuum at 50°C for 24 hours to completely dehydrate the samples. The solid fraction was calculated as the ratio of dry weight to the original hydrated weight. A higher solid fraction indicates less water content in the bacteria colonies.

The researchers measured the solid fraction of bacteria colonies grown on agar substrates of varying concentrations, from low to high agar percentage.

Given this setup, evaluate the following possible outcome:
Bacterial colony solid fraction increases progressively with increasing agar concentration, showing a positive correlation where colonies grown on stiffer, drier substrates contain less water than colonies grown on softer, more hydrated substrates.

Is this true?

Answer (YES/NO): YES